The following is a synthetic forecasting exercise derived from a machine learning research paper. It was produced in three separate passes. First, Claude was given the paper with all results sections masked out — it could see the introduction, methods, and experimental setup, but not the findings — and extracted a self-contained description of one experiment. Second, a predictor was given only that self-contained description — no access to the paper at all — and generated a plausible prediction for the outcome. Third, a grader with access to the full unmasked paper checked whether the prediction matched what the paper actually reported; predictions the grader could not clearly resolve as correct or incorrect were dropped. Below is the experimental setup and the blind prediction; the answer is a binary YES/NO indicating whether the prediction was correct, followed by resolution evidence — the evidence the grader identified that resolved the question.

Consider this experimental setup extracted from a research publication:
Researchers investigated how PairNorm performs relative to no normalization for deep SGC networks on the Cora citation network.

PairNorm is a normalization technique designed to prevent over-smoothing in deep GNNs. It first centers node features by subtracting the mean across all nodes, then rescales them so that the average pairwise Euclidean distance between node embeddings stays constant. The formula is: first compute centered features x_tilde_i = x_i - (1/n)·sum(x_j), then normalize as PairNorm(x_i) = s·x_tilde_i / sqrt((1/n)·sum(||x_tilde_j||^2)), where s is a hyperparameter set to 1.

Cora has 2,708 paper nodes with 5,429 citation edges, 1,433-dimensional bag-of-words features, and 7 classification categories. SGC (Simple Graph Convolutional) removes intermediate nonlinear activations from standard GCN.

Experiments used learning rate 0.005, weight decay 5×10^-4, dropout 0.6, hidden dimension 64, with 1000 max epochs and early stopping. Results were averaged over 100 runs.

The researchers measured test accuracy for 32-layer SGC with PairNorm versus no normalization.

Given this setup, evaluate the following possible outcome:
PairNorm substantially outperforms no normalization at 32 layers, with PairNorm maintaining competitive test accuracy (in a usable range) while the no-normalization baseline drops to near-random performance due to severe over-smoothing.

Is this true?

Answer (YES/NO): NO